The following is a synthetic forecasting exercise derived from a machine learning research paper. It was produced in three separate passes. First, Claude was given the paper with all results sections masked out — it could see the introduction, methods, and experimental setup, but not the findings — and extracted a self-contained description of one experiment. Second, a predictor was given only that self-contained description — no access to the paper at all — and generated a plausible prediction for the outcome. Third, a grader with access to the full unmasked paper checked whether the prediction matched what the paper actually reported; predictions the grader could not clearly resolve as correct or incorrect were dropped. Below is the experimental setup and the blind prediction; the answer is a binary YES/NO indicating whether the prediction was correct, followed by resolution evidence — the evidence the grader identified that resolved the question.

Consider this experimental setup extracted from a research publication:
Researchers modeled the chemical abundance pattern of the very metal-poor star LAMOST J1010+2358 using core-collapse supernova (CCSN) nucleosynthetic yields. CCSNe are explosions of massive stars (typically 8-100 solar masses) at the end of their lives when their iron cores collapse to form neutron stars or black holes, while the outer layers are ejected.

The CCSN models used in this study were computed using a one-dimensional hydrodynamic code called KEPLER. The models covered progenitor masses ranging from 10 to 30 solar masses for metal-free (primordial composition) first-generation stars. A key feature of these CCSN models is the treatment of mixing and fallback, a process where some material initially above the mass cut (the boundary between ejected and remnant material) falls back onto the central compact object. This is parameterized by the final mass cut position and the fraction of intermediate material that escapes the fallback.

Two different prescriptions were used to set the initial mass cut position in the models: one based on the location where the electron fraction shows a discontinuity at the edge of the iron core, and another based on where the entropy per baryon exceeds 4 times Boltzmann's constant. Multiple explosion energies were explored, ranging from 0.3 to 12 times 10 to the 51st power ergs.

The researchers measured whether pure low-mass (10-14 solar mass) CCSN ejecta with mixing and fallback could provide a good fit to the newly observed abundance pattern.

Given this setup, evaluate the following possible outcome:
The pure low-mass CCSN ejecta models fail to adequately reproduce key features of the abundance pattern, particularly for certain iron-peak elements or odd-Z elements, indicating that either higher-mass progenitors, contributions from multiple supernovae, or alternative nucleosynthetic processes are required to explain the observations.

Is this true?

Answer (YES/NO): NO